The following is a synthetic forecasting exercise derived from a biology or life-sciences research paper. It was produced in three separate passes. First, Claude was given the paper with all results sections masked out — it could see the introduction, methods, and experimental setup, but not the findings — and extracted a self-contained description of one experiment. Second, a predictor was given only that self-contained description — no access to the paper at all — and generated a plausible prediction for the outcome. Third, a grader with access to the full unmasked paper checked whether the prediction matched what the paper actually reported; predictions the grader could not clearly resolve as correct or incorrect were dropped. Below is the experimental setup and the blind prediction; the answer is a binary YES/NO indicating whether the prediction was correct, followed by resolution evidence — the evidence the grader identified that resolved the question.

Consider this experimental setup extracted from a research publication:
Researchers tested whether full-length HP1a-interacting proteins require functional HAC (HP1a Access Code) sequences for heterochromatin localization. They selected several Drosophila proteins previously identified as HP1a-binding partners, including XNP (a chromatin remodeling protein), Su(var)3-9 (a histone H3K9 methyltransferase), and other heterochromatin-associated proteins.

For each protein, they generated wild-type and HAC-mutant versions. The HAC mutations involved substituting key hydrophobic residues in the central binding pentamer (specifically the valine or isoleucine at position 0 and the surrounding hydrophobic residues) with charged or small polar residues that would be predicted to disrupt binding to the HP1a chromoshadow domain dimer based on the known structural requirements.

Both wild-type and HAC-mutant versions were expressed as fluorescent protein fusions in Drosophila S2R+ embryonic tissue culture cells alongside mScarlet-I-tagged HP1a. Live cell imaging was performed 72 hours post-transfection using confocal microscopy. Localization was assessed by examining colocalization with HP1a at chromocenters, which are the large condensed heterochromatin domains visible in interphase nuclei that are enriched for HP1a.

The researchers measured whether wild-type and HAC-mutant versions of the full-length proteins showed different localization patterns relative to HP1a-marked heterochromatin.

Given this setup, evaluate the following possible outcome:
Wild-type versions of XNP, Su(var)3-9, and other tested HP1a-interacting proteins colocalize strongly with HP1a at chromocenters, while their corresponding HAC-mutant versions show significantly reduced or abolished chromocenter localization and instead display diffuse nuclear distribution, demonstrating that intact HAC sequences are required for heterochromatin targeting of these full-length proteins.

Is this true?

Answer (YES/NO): NO